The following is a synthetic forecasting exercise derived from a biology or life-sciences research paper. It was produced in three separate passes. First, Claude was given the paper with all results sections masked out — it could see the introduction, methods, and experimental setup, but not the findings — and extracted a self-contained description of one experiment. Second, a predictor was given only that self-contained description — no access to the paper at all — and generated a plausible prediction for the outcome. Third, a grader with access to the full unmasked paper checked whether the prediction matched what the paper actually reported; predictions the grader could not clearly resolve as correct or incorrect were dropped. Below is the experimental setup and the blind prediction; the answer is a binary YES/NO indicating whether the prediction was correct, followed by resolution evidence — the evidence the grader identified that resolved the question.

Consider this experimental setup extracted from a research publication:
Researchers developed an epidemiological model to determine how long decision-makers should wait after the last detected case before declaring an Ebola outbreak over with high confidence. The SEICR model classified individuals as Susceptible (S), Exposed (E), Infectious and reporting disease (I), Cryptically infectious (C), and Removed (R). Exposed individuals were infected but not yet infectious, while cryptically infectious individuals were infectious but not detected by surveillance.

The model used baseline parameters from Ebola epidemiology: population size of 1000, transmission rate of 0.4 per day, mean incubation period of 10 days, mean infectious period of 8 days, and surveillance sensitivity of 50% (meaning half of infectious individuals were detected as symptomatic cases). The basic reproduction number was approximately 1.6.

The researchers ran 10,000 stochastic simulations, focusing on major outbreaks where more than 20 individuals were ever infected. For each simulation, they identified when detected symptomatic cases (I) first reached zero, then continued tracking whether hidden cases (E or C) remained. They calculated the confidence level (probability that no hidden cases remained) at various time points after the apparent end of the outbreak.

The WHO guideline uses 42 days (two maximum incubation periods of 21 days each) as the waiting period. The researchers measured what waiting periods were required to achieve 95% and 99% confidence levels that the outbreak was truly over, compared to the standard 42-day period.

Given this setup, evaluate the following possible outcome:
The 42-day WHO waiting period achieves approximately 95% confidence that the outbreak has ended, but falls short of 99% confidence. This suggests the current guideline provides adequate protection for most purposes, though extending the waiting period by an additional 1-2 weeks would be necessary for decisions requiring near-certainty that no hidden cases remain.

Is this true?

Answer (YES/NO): NO